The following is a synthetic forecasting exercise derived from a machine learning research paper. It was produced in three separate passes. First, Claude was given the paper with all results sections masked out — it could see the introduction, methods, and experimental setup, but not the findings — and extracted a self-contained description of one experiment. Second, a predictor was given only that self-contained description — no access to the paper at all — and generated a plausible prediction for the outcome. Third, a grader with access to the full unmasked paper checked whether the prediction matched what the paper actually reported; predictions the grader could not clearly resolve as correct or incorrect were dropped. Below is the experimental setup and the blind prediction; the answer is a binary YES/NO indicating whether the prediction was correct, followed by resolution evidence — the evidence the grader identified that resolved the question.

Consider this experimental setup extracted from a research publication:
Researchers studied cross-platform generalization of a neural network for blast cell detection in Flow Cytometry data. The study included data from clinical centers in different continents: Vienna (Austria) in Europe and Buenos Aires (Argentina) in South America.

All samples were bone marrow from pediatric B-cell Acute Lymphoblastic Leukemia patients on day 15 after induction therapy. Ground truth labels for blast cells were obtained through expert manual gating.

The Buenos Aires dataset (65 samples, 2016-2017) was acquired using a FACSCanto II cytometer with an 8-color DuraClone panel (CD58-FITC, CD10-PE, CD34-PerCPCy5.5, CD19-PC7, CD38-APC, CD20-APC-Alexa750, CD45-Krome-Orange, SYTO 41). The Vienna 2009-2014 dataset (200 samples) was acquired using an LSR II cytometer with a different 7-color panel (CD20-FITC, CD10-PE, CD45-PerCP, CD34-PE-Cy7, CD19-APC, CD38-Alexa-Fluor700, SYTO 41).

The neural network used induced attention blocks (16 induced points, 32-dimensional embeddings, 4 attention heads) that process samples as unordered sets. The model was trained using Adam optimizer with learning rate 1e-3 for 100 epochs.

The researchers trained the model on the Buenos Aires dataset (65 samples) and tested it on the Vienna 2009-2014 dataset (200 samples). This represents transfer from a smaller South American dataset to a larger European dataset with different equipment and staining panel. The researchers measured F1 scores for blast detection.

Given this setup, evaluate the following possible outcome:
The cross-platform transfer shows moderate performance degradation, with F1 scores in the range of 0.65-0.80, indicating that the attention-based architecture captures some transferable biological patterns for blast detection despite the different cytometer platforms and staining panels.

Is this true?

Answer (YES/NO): NO